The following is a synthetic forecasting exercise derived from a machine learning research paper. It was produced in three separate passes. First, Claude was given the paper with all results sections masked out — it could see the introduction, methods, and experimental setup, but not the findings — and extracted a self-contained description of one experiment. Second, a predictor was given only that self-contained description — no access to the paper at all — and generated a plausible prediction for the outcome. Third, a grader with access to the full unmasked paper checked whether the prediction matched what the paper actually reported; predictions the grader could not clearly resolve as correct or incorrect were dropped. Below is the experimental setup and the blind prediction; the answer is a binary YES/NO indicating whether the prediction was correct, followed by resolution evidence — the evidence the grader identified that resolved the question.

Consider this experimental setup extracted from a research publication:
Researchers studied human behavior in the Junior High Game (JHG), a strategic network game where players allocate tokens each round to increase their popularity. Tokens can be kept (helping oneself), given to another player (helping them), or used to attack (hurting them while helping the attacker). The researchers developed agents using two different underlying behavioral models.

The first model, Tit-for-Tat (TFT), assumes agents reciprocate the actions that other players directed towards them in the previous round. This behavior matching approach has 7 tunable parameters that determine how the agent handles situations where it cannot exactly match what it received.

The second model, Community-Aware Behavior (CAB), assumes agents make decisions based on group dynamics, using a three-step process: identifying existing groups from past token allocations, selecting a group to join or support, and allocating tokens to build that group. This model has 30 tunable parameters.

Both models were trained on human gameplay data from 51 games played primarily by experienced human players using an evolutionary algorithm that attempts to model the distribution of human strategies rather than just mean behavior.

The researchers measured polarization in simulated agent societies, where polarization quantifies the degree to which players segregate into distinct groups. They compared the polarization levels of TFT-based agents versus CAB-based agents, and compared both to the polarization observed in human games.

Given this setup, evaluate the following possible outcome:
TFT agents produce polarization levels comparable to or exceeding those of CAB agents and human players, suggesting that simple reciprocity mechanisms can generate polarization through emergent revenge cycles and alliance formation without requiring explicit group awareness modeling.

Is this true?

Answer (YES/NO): NO